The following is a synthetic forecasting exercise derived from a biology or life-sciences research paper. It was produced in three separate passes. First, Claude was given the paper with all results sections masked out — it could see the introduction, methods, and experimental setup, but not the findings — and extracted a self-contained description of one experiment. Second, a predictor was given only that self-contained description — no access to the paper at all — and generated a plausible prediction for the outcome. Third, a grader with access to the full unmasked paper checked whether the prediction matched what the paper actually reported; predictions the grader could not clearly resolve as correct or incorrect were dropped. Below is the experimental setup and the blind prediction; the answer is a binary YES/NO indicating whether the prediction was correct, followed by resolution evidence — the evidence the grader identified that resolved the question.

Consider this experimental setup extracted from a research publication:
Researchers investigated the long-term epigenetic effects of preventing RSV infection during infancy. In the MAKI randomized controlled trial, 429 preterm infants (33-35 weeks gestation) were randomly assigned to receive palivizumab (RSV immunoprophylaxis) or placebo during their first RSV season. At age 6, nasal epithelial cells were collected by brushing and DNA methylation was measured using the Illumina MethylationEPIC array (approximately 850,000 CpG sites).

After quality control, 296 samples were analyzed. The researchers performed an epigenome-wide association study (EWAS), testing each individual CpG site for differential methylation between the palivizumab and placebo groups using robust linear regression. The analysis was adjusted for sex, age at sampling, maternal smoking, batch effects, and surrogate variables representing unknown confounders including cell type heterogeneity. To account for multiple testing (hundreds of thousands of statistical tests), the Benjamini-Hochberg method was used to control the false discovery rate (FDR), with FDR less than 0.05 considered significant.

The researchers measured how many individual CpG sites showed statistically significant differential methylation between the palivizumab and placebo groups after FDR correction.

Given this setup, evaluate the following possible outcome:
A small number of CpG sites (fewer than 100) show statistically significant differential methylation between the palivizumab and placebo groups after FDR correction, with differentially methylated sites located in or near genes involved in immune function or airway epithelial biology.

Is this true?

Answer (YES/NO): NO